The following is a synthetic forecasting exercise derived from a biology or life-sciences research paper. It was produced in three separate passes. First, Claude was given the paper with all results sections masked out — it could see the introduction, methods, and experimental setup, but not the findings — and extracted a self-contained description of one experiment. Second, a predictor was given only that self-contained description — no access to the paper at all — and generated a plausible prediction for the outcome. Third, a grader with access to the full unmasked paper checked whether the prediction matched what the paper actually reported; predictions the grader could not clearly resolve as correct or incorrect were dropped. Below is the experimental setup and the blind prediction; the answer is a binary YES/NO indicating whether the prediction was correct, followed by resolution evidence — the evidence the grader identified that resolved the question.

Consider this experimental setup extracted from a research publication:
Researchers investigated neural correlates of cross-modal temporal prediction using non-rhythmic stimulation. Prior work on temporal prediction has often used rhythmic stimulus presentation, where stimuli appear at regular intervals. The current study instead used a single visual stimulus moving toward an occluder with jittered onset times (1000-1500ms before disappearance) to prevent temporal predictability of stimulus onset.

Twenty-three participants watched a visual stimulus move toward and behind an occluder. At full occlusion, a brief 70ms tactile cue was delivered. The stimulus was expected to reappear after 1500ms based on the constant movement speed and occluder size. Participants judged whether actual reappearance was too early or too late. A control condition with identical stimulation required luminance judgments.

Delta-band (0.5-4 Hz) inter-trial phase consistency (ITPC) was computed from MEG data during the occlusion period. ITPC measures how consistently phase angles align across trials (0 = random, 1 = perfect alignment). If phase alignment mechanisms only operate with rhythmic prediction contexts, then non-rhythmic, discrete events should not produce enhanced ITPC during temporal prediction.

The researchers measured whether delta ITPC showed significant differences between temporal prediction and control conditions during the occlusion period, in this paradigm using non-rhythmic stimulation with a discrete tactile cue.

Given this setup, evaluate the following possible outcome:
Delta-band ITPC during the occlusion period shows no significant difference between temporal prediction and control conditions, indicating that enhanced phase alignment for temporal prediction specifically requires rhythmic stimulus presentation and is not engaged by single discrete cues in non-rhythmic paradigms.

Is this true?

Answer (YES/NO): NO